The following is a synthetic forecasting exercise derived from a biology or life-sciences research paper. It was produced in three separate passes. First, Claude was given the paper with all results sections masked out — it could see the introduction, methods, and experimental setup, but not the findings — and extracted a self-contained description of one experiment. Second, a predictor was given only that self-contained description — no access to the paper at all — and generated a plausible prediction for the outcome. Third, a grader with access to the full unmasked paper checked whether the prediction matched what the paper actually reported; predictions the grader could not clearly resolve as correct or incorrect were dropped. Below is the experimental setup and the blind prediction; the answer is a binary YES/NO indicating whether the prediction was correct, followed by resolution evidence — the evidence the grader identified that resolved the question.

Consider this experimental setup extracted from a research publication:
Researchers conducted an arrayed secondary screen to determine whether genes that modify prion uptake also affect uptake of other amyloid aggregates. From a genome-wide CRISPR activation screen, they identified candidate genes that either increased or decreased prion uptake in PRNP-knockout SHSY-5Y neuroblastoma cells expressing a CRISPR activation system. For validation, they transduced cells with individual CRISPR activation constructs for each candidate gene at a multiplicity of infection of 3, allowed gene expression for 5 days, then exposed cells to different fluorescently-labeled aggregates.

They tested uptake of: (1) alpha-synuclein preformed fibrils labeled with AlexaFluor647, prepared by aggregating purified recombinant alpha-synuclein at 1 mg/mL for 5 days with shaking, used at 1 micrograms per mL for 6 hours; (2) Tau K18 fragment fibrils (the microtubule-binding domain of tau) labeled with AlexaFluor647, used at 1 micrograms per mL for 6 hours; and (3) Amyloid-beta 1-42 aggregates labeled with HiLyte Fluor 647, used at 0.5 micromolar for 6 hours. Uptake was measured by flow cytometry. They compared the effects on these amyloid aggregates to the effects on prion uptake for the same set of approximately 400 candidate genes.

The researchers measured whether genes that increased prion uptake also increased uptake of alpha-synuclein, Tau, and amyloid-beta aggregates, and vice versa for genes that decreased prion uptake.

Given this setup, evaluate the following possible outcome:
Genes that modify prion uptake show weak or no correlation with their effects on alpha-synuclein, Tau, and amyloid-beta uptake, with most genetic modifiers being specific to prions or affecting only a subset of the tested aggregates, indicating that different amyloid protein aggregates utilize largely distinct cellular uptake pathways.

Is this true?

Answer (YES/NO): YES